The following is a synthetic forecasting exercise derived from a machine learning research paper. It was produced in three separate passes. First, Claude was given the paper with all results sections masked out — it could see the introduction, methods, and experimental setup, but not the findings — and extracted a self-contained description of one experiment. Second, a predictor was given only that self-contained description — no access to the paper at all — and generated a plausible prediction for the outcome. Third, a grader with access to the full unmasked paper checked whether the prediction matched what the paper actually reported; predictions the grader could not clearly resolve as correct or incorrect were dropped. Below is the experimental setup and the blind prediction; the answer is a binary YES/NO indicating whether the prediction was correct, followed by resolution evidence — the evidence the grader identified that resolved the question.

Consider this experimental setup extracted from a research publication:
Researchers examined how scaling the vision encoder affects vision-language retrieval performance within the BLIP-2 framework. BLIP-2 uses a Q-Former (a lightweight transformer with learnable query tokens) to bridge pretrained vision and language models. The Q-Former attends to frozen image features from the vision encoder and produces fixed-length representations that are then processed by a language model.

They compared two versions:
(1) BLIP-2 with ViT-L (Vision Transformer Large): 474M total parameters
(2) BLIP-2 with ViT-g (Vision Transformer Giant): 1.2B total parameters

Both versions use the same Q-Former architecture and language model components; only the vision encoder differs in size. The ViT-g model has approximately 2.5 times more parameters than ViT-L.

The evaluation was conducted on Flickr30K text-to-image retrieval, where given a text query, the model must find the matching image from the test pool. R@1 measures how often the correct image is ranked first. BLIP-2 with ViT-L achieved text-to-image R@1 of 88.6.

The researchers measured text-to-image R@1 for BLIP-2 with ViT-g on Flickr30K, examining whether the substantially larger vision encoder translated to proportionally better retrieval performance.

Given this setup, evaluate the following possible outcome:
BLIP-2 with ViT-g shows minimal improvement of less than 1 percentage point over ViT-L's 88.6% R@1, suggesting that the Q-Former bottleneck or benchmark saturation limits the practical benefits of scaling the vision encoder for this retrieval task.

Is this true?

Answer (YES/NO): NO